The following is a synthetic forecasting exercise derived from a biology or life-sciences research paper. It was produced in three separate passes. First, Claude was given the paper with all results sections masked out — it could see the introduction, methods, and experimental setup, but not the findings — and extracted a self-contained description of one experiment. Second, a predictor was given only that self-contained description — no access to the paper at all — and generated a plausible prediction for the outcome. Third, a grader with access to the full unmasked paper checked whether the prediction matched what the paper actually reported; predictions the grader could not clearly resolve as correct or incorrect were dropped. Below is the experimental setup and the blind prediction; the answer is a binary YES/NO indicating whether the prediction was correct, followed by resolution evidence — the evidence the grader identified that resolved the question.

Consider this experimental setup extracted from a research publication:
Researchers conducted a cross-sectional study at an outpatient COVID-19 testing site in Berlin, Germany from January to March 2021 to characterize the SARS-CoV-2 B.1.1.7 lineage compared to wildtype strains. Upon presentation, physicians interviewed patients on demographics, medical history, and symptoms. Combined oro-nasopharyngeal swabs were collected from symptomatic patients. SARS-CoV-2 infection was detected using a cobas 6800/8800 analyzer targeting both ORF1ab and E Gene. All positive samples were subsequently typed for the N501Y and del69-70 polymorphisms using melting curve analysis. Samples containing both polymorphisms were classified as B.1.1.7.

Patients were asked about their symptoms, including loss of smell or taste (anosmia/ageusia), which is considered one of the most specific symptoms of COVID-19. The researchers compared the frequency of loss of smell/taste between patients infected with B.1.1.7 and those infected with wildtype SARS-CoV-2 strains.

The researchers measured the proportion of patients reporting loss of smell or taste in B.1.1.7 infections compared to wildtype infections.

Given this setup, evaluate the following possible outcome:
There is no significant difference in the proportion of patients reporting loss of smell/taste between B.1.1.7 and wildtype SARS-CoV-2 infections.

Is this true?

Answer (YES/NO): NO